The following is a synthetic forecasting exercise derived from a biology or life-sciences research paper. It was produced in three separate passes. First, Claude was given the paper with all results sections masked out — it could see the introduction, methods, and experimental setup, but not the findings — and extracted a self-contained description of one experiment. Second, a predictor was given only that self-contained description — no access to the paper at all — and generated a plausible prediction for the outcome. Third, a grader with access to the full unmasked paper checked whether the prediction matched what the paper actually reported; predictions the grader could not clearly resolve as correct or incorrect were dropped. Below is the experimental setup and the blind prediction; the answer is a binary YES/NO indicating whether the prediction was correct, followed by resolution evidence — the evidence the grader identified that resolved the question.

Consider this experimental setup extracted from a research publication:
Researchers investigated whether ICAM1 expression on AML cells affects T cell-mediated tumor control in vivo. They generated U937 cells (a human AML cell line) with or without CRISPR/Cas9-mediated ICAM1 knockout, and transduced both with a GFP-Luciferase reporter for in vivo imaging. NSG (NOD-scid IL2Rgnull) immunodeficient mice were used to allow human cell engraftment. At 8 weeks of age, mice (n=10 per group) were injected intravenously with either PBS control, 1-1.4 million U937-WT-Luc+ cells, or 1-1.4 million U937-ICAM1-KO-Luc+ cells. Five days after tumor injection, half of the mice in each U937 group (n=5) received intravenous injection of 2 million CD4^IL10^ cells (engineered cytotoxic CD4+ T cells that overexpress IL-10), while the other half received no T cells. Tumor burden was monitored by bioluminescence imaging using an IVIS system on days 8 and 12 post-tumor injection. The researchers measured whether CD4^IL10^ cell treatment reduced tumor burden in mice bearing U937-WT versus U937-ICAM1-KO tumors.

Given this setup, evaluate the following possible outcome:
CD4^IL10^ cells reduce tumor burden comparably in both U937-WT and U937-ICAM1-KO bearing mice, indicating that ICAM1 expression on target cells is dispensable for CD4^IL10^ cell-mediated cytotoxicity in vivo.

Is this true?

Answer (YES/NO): NO